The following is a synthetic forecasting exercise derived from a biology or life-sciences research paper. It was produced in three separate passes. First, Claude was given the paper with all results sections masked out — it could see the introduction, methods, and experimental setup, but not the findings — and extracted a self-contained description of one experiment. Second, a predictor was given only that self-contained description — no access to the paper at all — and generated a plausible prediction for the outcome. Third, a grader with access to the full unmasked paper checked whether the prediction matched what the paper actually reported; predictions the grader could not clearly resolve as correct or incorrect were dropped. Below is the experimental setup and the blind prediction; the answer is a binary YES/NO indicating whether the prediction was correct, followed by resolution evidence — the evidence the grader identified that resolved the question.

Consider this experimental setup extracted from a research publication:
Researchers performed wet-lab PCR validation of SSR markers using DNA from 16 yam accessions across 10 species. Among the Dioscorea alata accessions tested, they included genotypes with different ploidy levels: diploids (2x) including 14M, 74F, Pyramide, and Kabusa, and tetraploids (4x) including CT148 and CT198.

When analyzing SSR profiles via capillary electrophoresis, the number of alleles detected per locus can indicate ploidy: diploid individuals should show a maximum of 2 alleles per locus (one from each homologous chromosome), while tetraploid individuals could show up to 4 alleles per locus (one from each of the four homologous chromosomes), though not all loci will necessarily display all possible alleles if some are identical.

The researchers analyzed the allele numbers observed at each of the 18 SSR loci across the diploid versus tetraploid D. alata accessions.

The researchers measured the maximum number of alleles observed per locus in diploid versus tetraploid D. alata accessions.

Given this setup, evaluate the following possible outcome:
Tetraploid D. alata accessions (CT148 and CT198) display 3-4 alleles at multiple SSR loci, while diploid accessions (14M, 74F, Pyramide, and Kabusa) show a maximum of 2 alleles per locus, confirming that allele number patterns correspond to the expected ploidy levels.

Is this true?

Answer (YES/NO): YES